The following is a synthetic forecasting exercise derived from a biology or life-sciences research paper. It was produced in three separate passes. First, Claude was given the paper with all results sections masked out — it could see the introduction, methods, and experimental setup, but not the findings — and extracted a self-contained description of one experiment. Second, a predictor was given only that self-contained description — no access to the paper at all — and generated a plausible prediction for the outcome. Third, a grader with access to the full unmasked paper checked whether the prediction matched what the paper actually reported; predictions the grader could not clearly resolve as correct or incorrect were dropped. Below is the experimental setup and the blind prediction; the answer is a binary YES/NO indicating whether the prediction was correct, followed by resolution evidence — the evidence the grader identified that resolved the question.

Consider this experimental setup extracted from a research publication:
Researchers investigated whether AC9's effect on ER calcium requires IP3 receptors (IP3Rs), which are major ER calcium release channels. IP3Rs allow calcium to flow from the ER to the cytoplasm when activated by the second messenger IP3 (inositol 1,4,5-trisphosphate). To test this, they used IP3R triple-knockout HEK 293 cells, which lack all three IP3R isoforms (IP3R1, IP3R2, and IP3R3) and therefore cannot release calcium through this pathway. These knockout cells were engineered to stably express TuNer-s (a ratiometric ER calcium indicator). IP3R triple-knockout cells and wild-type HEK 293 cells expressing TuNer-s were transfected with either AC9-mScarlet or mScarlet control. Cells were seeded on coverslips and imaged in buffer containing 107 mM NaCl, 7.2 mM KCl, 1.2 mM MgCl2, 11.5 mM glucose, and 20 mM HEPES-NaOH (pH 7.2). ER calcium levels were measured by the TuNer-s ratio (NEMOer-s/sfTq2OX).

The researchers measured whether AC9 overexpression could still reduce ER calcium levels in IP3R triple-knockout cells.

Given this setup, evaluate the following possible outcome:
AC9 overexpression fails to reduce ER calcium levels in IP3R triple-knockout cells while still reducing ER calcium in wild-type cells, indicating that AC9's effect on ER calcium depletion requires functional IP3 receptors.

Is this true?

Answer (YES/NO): NO